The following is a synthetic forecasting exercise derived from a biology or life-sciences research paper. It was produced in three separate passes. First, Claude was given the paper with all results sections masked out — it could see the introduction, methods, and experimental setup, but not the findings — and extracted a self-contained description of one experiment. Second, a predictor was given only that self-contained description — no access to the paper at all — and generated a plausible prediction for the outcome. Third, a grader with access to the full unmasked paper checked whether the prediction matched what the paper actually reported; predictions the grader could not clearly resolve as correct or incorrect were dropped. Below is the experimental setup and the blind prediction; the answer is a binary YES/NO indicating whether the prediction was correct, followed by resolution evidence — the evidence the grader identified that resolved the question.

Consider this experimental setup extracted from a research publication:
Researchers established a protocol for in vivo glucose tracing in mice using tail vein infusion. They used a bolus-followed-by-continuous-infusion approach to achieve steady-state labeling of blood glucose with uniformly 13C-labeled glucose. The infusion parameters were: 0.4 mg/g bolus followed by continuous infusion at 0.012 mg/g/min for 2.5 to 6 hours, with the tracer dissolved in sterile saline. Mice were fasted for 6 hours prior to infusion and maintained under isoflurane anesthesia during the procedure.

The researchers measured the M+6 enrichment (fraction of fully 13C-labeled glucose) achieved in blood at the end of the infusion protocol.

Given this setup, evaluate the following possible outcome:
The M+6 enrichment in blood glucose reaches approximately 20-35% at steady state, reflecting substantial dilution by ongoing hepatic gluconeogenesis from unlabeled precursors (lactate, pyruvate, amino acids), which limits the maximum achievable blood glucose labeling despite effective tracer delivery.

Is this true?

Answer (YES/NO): NO